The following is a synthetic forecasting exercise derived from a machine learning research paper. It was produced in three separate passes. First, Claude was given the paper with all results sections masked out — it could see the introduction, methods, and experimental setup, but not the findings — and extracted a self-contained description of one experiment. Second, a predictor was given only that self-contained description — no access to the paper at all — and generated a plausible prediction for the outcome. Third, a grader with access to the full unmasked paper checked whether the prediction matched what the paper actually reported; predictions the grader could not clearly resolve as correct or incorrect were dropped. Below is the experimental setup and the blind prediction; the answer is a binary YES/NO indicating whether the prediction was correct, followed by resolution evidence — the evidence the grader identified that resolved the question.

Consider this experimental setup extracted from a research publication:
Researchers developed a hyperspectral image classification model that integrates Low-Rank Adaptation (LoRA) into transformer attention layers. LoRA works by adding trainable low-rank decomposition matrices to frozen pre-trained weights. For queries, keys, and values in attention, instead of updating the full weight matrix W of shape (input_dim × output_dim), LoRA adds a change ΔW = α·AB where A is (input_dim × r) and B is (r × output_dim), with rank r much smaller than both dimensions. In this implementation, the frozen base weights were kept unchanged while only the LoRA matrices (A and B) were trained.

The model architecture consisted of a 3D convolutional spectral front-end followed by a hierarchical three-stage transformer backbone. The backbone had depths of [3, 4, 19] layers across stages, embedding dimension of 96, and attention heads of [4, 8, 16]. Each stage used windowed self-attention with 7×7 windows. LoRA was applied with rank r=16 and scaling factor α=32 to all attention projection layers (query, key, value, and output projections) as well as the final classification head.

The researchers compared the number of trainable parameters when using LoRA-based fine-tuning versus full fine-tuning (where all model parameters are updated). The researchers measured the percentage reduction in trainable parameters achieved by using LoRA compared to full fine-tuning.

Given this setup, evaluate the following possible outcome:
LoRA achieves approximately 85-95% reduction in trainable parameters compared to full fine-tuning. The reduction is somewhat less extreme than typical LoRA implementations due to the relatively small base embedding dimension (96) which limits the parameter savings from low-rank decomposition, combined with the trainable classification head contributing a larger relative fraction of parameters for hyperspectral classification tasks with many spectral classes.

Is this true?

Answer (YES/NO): NO